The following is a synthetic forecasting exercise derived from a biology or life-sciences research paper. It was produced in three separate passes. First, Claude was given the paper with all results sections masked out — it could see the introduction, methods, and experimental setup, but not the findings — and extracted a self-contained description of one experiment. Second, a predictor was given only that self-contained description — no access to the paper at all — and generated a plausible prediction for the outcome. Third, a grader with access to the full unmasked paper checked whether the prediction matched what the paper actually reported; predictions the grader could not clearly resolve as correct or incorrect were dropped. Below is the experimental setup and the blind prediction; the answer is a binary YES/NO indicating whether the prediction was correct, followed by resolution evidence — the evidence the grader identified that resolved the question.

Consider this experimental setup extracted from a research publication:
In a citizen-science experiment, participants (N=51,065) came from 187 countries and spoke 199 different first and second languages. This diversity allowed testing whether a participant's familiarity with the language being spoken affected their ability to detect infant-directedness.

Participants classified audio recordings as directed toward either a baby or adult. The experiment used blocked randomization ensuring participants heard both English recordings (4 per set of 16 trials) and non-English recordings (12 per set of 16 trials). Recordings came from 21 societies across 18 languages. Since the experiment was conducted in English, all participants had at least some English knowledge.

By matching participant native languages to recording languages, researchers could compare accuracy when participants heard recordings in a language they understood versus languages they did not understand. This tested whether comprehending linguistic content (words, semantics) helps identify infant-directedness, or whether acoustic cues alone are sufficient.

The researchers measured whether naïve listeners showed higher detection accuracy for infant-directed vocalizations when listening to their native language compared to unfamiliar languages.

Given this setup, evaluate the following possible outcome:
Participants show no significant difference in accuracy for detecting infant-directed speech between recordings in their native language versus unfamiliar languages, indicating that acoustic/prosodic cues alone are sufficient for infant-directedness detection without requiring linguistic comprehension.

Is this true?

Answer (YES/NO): NO